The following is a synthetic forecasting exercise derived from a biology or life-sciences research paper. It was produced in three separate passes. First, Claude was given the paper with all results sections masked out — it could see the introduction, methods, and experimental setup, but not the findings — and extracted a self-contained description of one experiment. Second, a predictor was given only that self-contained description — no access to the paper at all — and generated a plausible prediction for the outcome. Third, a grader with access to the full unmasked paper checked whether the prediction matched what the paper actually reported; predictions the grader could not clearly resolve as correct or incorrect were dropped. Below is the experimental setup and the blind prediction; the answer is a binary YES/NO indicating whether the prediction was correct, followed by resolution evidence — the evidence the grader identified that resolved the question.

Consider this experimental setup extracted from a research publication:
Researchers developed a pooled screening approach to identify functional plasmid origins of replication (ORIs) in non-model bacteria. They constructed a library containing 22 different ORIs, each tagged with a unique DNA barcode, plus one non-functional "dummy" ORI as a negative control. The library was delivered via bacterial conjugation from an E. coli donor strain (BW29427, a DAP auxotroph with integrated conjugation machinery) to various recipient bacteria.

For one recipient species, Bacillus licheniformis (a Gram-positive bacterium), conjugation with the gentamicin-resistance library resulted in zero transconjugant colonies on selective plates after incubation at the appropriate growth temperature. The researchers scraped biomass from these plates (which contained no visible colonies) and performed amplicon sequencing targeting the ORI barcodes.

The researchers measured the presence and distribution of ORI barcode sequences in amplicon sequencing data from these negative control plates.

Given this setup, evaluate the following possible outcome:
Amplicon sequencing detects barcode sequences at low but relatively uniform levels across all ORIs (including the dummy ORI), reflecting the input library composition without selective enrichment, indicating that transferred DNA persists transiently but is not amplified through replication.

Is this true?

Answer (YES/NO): NO